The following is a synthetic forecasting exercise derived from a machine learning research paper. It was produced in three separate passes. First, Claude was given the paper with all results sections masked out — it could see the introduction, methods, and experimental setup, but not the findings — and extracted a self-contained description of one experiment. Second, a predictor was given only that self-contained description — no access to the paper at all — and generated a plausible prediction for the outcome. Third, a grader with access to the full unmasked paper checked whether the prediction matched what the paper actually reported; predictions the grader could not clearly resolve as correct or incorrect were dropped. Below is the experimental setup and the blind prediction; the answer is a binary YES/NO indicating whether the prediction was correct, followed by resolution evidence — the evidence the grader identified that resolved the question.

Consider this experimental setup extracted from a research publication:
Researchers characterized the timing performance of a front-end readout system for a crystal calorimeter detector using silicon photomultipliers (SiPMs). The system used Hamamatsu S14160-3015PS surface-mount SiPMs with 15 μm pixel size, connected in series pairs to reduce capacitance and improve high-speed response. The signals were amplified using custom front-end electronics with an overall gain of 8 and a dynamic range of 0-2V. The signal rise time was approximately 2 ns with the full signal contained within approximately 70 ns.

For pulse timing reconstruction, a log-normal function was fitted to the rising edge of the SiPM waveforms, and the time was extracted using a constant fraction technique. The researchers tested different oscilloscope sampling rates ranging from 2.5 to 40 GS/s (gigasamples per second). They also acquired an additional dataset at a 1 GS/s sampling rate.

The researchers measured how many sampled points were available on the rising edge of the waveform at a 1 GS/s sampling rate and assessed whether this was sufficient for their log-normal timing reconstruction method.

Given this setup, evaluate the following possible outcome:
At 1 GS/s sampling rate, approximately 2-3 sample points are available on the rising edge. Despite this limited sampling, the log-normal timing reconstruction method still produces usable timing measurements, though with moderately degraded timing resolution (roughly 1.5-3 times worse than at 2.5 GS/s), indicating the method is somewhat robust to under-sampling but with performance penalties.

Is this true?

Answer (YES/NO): NO